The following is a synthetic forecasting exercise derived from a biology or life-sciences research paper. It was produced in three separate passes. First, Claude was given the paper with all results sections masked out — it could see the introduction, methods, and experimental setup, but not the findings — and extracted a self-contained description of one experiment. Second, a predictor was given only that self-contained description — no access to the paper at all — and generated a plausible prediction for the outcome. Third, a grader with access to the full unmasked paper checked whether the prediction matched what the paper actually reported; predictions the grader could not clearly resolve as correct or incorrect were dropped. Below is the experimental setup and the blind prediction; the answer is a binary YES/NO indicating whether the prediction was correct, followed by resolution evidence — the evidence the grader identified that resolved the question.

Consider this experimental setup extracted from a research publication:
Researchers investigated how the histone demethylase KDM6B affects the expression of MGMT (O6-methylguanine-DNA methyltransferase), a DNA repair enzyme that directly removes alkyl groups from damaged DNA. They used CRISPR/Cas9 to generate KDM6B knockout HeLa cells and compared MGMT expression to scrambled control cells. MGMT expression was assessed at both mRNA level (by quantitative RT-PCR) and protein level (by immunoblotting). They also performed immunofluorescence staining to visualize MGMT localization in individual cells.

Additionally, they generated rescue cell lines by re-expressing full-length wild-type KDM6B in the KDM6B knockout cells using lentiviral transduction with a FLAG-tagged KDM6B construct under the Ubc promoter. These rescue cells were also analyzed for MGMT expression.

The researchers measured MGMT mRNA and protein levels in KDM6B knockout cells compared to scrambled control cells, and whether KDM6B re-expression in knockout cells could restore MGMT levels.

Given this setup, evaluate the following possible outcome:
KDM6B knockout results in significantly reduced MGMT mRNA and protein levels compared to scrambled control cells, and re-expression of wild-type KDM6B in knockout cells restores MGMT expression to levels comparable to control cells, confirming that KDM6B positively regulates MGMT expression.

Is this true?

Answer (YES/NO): NO